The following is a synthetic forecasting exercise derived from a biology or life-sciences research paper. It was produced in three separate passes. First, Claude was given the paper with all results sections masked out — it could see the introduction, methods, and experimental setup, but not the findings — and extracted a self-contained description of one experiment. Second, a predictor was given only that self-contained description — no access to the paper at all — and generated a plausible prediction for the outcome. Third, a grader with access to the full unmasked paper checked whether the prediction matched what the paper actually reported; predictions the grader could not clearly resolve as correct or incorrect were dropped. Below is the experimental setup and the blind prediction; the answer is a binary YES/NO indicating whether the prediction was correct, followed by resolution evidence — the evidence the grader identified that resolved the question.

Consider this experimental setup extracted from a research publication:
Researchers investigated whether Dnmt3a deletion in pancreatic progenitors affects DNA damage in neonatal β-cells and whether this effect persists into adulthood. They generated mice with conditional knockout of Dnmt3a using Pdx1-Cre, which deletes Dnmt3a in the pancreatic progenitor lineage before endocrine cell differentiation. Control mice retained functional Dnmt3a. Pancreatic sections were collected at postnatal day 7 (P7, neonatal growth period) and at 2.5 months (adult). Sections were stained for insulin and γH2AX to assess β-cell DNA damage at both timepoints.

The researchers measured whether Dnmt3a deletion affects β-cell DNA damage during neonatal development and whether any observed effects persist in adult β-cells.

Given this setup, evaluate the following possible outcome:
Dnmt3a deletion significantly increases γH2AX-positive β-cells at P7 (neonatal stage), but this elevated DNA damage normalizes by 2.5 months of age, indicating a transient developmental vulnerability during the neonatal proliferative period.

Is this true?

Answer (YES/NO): NO